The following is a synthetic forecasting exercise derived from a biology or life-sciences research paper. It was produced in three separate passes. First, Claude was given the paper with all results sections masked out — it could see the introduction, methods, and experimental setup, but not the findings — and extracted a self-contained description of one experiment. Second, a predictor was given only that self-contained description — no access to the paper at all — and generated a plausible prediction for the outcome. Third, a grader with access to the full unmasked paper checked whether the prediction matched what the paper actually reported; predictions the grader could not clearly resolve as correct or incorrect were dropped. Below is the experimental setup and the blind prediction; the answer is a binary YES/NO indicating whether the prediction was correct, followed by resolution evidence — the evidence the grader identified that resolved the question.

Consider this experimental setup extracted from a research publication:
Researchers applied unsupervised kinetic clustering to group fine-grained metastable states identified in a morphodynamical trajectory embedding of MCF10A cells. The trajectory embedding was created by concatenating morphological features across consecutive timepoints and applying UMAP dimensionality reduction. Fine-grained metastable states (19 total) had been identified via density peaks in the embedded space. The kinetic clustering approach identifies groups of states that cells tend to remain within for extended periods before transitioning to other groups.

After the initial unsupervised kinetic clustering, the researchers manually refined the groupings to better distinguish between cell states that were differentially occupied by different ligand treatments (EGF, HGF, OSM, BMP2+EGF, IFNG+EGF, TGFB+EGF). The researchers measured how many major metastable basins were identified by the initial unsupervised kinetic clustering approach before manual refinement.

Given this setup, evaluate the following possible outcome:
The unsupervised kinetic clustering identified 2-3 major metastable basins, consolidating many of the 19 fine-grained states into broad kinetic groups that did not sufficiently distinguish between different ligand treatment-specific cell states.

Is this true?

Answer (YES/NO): YES